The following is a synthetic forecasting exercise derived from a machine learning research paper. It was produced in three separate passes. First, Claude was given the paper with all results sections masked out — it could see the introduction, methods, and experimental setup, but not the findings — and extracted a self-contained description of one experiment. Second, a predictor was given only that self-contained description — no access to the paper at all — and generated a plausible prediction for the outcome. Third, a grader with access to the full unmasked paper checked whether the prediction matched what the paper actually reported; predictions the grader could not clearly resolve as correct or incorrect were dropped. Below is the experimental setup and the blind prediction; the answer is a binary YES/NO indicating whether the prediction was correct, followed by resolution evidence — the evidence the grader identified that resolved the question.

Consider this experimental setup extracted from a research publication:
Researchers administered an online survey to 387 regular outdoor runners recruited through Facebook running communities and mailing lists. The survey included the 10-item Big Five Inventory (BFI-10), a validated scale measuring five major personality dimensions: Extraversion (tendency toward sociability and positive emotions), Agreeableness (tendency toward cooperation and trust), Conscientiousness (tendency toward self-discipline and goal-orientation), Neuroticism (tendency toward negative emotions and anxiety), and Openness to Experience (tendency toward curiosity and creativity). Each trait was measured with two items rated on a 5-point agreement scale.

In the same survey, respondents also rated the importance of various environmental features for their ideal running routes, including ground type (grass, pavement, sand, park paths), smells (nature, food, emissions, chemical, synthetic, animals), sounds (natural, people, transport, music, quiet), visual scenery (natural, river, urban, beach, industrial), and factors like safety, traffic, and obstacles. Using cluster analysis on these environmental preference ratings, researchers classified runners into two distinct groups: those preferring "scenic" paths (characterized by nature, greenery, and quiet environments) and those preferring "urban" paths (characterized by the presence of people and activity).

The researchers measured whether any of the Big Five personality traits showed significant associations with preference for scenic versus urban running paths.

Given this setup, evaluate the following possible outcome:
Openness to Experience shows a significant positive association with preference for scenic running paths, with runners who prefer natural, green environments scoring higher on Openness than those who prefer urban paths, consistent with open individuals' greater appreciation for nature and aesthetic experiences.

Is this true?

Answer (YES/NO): NO